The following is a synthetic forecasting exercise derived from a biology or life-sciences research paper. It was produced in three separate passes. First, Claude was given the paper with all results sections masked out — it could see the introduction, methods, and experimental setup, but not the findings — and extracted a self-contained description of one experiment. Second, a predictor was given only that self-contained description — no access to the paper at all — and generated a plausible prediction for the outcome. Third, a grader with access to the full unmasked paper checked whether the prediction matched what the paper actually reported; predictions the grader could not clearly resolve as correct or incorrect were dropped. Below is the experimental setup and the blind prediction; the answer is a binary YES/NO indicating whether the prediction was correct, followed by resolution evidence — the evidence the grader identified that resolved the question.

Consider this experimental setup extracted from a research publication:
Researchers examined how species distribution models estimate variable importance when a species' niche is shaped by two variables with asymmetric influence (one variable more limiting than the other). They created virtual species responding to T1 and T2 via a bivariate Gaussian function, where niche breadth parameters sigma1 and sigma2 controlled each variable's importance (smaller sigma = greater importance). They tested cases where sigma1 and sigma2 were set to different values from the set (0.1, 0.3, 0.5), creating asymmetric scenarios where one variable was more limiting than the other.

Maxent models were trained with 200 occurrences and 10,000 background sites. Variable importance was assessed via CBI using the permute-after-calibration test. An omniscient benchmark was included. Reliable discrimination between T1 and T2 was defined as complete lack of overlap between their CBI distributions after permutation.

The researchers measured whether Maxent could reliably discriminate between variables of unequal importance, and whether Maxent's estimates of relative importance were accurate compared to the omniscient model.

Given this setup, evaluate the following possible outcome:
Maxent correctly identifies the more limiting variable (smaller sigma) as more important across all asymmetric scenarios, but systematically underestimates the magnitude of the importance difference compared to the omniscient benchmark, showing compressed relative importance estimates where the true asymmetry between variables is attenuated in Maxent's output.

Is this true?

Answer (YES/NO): NO